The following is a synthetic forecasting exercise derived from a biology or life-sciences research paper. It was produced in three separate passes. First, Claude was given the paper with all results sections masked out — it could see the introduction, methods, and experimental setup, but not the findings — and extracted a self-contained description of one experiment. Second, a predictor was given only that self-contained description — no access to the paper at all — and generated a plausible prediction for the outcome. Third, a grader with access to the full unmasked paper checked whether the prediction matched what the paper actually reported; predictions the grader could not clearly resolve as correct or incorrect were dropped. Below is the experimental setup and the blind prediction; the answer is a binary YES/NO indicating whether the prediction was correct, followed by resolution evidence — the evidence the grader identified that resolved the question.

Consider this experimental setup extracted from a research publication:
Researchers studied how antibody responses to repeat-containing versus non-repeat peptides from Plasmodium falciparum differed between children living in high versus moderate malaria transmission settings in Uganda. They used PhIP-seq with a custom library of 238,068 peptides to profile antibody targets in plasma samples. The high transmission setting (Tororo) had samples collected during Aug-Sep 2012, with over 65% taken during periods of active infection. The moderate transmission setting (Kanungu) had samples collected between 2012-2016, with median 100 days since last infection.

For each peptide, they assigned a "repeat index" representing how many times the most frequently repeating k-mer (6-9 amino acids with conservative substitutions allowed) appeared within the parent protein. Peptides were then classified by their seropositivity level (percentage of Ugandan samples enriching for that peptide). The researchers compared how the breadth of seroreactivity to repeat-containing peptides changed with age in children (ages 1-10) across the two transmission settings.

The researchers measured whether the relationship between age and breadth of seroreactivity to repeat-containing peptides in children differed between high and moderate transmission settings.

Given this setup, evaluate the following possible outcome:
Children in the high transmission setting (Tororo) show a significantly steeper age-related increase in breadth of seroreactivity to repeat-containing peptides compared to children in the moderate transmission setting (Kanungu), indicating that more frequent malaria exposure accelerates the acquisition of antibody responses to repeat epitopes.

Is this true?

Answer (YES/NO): NO